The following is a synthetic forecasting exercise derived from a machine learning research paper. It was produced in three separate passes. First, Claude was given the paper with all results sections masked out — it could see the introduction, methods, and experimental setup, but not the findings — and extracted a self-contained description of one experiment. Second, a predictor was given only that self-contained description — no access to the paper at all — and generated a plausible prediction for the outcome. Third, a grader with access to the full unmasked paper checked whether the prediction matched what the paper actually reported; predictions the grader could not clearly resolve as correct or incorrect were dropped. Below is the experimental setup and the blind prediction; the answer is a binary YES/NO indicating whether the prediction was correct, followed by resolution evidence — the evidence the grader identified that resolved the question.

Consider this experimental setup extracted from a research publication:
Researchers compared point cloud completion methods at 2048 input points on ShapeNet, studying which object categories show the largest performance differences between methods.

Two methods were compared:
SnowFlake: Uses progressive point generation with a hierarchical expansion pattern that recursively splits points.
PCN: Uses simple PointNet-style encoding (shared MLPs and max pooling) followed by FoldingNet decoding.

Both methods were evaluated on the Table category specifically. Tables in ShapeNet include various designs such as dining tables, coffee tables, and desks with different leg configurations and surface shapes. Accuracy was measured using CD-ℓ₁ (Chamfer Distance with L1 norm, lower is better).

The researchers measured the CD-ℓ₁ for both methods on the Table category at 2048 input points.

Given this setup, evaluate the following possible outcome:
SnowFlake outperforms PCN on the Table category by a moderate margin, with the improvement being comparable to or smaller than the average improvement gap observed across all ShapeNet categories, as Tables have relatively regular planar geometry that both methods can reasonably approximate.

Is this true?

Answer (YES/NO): YES